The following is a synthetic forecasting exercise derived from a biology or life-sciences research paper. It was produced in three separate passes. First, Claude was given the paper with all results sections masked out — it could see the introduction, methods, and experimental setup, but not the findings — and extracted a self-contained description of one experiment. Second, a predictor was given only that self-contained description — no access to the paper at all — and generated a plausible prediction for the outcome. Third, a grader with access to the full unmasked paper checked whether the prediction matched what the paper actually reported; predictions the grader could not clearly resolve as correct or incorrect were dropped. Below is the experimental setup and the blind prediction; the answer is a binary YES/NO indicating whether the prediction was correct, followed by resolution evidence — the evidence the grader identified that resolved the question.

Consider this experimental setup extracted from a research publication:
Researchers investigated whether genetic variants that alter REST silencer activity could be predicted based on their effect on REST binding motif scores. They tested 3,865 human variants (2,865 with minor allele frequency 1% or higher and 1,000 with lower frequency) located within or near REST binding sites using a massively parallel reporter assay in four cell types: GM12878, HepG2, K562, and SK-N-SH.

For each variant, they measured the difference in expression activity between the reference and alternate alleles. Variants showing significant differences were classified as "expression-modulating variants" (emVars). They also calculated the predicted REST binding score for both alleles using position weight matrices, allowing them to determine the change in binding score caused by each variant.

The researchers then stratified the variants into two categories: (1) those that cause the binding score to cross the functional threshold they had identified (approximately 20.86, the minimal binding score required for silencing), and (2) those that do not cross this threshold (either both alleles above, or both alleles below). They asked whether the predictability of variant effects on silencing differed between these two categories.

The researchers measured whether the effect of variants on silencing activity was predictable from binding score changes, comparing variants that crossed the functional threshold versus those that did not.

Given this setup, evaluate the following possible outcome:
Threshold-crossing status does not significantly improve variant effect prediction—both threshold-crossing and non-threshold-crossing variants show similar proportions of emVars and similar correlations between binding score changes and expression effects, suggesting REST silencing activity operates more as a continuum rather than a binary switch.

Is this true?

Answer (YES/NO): NO